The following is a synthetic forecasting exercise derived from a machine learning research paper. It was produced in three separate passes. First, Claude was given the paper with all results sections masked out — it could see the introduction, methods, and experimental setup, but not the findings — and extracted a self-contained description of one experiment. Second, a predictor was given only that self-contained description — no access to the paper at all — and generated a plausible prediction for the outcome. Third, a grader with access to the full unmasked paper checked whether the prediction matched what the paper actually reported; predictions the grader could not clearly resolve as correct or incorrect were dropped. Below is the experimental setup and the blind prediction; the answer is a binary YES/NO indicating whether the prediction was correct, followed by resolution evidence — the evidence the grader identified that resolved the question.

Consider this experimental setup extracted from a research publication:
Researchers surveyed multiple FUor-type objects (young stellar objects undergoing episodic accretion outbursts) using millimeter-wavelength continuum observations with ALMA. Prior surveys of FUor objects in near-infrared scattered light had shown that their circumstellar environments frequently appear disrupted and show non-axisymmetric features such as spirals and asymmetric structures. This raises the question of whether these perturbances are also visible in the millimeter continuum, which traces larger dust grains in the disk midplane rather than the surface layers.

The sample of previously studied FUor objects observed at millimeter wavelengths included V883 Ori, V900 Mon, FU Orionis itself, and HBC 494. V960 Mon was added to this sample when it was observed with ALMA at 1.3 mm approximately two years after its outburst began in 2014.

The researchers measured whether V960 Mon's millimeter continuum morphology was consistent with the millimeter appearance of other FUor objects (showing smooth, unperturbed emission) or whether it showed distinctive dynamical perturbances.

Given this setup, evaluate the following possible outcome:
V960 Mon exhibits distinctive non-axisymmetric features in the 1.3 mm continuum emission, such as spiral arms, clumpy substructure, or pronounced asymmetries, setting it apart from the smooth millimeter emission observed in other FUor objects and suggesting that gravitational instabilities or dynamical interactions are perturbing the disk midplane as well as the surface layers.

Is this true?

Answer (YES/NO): YES